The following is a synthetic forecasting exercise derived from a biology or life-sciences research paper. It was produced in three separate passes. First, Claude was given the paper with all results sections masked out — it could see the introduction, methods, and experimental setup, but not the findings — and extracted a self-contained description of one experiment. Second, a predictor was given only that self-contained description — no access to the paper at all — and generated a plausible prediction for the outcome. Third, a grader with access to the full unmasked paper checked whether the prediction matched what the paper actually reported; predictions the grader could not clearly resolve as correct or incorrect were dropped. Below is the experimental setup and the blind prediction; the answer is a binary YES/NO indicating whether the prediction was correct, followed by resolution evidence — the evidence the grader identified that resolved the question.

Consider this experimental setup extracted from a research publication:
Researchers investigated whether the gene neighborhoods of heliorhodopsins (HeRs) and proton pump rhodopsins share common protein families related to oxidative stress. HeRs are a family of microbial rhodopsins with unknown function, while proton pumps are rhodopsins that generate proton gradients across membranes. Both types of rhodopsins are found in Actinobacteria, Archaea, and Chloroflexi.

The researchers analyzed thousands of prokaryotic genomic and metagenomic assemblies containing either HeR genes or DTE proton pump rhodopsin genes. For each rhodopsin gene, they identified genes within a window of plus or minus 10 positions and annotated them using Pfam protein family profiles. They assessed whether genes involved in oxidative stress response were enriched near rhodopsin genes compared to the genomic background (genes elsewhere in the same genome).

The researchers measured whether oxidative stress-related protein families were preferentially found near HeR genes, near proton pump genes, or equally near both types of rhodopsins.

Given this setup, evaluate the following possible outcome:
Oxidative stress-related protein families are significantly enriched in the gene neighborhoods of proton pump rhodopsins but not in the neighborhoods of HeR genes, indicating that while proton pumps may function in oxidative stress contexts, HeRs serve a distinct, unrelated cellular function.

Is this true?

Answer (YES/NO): NO